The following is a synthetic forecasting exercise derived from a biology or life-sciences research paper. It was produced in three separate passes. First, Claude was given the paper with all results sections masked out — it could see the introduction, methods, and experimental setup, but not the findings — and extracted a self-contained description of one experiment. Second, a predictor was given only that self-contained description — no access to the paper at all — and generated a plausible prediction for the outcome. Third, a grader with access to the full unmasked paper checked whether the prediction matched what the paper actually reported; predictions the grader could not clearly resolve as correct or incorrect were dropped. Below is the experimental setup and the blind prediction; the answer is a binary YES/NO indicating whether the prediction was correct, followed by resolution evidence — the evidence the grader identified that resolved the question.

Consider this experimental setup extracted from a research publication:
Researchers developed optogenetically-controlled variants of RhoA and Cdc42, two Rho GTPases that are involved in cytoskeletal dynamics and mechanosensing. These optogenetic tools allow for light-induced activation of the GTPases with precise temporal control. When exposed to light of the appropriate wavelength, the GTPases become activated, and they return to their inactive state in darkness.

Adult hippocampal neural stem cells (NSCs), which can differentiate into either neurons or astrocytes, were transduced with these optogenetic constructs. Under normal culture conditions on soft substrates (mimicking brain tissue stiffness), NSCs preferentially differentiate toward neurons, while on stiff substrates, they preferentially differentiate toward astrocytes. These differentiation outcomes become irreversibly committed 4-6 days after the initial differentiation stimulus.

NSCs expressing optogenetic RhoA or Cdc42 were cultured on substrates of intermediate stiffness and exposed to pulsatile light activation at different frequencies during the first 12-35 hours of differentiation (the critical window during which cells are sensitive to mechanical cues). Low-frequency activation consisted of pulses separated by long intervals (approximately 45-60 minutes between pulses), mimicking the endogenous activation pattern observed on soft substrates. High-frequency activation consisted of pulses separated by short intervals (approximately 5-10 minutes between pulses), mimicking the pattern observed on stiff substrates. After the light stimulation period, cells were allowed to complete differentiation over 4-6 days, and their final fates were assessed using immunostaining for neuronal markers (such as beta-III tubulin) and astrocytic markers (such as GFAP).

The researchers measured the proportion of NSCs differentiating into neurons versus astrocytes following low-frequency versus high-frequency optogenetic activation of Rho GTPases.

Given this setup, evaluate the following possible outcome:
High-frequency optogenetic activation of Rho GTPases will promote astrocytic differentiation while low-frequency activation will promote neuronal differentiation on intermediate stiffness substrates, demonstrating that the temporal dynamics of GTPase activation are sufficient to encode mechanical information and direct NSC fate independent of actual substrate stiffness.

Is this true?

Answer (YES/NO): YES